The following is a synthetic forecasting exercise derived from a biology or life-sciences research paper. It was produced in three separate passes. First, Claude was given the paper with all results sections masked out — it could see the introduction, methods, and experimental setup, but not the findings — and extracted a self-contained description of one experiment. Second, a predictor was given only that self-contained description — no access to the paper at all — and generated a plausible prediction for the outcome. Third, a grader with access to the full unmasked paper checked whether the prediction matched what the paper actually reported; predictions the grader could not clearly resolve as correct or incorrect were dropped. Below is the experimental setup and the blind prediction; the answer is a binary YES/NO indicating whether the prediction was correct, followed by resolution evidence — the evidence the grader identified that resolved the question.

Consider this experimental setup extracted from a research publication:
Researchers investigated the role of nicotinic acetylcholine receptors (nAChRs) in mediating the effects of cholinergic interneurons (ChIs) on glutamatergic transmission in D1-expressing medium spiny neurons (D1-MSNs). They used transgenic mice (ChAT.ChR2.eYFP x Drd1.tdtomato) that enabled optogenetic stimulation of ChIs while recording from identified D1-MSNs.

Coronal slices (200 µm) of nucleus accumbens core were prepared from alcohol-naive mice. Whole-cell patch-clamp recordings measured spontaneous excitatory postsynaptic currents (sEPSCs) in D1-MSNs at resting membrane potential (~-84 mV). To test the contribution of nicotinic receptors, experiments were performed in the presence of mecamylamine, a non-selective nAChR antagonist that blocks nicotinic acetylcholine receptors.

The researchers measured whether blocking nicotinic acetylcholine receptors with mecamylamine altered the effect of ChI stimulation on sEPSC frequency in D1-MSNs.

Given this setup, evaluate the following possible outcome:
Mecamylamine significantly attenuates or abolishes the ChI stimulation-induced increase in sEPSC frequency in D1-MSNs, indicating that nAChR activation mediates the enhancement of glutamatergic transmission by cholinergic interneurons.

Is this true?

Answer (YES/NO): NO